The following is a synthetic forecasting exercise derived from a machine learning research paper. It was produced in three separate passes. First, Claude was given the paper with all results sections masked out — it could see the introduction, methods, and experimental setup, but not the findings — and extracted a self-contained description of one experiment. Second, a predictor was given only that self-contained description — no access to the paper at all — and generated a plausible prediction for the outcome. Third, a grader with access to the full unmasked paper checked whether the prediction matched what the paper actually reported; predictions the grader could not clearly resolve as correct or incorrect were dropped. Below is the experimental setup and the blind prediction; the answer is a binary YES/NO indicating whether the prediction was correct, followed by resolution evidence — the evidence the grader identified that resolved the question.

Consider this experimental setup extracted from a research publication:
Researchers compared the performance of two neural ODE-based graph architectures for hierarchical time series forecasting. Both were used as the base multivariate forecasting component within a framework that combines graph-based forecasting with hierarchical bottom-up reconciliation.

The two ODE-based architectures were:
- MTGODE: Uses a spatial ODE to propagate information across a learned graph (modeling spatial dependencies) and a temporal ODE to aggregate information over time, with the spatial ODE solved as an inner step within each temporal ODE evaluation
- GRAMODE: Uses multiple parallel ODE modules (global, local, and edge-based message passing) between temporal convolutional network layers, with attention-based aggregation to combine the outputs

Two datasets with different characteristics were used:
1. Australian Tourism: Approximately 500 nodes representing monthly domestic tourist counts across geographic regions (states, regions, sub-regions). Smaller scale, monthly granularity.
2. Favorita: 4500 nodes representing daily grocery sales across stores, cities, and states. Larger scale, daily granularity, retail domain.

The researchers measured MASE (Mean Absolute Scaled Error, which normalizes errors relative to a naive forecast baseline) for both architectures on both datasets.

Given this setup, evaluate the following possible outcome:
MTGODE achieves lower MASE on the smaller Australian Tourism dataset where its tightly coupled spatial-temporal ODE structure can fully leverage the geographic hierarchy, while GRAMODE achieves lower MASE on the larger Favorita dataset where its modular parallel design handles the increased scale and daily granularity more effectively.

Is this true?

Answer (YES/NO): YES